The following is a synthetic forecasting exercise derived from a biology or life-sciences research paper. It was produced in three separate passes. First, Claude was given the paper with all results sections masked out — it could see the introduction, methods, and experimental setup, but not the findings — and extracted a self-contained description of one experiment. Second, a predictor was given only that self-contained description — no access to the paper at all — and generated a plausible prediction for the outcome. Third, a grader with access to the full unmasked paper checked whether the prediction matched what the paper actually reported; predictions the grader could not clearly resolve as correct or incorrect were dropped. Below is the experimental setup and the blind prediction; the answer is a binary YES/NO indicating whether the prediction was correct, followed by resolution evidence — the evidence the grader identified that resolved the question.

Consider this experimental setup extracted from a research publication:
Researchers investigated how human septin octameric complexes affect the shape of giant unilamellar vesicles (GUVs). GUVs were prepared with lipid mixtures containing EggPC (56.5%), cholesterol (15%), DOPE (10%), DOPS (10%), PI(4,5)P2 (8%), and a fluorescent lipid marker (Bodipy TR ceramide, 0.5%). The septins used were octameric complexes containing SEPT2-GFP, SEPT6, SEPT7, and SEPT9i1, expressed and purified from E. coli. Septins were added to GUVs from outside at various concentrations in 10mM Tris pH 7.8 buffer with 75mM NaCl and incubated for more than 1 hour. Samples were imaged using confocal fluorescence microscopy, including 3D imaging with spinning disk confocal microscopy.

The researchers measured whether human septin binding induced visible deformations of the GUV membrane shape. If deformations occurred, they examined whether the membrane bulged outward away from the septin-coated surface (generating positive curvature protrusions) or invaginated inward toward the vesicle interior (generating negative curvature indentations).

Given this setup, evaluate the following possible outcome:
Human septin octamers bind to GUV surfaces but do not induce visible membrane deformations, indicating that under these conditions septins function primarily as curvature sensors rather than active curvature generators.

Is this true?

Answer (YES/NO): NO